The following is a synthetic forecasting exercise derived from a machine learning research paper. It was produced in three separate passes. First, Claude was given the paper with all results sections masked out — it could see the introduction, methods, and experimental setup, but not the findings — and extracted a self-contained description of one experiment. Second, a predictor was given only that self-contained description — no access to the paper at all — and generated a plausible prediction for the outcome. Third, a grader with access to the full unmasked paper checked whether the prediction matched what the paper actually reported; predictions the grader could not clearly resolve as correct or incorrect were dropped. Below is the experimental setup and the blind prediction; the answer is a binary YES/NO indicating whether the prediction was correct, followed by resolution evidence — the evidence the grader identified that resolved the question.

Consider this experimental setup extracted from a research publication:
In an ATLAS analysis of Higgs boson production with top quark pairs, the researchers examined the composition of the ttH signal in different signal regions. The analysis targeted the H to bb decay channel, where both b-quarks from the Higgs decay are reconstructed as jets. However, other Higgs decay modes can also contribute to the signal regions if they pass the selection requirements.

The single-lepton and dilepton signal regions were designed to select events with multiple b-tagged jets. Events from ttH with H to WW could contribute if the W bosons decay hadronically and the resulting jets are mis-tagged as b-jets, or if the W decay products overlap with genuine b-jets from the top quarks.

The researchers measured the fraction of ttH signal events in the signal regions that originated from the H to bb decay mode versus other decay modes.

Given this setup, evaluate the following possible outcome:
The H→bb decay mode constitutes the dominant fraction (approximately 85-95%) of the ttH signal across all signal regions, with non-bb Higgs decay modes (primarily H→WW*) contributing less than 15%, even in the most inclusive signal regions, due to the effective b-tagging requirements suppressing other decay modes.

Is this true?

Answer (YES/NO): NO